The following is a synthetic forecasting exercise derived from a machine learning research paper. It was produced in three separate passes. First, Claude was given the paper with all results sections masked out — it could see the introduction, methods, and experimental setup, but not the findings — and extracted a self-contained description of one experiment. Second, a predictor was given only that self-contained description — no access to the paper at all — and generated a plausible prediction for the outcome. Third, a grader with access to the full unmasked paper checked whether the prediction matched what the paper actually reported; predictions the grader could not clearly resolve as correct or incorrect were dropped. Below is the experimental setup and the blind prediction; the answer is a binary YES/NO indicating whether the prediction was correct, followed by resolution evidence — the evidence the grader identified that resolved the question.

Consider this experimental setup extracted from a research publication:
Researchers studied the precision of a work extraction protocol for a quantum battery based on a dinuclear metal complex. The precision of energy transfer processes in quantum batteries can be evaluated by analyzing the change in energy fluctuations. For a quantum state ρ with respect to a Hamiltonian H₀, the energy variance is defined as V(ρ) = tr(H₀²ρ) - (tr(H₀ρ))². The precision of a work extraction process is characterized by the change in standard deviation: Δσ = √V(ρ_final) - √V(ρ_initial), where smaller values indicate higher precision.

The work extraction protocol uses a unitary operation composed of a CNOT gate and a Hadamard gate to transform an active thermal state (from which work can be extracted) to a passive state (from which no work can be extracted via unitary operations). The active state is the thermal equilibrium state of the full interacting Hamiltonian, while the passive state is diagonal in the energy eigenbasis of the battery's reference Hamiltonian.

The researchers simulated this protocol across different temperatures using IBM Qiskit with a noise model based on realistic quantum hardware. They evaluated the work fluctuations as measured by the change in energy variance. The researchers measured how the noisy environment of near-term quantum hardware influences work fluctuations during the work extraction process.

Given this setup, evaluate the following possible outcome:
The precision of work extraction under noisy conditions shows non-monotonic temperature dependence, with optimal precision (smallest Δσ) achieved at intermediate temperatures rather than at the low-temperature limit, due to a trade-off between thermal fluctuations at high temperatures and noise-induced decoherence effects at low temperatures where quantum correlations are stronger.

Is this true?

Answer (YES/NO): NO